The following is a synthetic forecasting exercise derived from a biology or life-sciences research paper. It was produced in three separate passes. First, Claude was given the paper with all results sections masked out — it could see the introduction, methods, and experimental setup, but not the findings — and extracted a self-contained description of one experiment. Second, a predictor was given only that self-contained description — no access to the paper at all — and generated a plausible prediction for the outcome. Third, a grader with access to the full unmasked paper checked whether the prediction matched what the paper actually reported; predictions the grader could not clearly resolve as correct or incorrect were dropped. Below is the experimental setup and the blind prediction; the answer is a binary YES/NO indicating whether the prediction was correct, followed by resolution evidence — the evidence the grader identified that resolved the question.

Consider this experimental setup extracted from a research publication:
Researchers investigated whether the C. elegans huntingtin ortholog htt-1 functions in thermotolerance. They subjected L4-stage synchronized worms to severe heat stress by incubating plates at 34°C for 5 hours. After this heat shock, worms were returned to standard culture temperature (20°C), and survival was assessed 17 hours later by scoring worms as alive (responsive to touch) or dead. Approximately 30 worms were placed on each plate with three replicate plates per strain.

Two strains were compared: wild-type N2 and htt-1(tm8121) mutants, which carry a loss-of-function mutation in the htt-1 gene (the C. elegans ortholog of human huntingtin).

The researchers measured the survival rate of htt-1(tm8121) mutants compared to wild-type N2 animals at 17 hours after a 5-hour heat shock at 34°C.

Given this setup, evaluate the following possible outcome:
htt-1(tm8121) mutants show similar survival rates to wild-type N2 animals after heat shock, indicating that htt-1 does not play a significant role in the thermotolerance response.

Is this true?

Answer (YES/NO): NO